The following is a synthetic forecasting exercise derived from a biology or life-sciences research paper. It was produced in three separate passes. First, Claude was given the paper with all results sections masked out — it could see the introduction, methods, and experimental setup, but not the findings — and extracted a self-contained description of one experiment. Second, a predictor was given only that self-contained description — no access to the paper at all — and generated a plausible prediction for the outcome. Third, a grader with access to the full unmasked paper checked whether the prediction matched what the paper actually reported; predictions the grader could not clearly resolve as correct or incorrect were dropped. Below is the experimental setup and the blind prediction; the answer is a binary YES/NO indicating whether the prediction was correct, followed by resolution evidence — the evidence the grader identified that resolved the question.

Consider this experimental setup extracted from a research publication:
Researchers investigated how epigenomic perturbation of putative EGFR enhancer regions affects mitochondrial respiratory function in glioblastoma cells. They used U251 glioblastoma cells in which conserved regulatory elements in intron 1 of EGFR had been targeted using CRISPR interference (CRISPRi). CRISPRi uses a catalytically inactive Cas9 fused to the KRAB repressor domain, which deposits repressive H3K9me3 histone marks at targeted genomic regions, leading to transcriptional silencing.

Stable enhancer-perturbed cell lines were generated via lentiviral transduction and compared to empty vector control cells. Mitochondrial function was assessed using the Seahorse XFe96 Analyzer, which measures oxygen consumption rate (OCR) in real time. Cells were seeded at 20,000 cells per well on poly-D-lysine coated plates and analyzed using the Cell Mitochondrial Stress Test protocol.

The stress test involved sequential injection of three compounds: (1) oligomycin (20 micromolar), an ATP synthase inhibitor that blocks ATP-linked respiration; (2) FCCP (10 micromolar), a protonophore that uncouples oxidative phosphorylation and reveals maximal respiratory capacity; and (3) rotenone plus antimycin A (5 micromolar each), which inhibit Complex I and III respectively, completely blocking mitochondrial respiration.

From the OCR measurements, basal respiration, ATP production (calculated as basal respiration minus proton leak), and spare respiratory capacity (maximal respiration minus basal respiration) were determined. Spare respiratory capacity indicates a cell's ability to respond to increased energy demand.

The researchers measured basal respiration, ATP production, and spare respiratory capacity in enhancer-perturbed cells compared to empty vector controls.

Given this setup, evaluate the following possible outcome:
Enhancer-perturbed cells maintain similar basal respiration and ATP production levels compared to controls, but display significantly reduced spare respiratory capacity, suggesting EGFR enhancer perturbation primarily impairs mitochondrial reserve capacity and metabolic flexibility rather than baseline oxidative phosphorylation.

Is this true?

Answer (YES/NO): NO